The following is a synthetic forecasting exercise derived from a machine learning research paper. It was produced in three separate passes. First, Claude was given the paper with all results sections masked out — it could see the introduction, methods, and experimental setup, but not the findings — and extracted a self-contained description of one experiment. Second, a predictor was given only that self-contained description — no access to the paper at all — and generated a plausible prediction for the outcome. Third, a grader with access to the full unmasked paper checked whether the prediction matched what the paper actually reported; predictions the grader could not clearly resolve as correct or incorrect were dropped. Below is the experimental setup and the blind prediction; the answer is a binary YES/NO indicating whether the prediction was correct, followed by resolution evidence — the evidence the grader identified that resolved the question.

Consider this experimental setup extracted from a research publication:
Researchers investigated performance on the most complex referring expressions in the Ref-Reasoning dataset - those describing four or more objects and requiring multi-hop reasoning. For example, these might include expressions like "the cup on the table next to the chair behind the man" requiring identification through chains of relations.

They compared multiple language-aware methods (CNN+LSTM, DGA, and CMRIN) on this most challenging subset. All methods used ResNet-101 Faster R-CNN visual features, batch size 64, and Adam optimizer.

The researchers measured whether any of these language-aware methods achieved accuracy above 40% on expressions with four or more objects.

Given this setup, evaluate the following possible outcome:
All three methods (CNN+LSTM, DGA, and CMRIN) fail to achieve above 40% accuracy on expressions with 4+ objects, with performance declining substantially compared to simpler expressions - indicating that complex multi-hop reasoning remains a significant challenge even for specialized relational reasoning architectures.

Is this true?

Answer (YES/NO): YES